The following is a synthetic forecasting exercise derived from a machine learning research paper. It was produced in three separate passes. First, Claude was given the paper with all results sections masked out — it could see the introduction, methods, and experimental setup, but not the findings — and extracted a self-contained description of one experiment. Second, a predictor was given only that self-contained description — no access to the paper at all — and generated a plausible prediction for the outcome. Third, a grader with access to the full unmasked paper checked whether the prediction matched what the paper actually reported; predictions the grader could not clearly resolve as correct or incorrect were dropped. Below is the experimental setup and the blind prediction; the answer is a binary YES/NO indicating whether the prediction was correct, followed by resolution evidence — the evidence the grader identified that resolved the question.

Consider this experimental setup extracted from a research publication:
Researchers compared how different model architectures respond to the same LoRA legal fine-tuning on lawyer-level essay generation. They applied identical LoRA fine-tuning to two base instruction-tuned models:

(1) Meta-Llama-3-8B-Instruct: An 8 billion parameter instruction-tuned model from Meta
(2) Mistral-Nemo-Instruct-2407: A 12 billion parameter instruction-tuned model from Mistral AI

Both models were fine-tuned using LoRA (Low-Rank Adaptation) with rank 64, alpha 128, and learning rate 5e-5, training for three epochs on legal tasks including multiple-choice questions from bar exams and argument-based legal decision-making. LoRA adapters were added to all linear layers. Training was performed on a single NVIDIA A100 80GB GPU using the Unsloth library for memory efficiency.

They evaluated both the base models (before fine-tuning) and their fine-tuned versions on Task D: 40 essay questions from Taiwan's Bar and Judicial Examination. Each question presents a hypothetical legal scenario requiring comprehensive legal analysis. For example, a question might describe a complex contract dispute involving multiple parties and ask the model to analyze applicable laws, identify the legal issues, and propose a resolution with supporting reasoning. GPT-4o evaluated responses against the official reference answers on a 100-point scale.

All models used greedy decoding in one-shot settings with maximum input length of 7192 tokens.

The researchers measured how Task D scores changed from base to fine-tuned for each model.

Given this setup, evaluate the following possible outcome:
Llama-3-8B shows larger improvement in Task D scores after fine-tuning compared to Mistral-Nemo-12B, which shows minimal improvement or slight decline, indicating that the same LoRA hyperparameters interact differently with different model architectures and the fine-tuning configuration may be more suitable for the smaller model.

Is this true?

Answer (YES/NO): NO